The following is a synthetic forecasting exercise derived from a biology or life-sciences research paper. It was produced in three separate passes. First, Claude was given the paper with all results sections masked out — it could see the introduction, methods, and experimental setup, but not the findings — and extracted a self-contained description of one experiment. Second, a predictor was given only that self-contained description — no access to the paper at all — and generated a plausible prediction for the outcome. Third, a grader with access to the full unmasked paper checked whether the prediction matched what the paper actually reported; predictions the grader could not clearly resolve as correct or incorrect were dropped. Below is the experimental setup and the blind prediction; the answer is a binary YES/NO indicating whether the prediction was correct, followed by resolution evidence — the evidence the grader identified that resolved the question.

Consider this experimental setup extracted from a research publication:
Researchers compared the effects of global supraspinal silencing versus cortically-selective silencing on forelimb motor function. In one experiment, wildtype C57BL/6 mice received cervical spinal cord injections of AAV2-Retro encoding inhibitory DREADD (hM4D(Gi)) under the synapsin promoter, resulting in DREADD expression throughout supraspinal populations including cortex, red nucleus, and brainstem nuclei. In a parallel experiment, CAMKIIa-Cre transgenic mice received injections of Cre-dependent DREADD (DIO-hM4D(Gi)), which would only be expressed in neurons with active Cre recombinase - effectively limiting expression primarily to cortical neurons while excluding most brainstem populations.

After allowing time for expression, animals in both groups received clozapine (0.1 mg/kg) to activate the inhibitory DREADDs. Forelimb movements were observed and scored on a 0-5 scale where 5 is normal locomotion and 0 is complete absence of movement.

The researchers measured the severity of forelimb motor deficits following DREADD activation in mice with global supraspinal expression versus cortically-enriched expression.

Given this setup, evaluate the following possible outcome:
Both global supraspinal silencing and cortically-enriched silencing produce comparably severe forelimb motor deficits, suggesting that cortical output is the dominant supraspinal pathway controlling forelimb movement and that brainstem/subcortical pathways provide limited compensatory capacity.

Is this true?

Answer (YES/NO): NO